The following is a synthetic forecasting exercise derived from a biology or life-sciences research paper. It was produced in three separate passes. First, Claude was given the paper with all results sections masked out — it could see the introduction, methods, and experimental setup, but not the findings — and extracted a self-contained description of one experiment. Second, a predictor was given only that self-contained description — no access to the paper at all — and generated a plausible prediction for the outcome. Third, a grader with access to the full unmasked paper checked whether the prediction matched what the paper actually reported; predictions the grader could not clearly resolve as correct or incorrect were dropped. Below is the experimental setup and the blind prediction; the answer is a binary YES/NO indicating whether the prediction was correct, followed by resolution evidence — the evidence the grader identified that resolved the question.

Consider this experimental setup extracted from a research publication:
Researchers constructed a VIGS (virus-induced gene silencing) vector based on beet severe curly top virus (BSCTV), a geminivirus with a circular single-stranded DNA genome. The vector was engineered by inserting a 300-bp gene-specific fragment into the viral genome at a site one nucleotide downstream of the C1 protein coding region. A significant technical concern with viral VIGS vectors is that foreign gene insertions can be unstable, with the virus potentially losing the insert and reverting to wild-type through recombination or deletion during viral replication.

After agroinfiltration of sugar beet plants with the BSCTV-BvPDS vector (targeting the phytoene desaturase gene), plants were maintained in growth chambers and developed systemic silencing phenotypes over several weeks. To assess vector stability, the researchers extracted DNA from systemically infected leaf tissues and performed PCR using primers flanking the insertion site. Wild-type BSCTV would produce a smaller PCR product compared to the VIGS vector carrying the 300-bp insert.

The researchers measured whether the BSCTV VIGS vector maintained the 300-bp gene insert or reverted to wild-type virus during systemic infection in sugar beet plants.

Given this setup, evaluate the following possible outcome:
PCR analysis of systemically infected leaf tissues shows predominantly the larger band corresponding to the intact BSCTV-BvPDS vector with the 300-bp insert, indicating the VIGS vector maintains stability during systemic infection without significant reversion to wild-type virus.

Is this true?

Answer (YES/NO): YES